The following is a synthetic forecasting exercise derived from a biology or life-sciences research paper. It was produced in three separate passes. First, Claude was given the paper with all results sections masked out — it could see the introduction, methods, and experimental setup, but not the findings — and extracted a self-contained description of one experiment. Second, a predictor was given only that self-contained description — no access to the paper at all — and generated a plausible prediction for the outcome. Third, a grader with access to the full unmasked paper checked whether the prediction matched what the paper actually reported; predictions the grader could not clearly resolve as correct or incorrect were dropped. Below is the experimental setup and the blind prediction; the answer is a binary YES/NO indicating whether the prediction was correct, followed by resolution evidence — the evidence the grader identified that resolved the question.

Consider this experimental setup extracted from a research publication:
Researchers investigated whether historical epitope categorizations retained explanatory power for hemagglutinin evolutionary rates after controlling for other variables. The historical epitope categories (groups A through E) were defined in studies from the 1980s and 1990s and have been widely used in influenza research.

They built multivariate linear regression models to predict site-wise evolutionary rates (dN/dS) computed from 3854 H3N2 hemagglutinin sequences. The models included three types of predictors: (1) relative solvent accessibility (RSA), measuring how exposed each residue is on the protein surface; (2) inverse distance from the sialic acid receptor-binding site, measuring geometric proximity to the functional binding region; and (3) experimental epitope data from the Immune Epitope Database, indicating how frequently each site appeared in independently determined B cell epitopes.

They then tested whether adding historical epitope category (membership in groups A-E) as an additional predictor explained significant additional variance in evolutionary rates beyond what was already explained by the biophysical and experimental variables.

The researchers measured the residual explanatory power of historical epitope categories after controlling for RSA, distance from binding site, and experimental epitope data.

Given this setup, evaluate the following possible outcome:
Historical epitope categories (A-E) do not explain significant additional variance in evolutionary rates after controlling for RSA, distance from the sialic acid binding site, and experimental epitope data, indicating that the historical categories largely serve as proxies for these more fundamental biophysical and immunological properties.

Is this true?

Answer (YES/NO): NO